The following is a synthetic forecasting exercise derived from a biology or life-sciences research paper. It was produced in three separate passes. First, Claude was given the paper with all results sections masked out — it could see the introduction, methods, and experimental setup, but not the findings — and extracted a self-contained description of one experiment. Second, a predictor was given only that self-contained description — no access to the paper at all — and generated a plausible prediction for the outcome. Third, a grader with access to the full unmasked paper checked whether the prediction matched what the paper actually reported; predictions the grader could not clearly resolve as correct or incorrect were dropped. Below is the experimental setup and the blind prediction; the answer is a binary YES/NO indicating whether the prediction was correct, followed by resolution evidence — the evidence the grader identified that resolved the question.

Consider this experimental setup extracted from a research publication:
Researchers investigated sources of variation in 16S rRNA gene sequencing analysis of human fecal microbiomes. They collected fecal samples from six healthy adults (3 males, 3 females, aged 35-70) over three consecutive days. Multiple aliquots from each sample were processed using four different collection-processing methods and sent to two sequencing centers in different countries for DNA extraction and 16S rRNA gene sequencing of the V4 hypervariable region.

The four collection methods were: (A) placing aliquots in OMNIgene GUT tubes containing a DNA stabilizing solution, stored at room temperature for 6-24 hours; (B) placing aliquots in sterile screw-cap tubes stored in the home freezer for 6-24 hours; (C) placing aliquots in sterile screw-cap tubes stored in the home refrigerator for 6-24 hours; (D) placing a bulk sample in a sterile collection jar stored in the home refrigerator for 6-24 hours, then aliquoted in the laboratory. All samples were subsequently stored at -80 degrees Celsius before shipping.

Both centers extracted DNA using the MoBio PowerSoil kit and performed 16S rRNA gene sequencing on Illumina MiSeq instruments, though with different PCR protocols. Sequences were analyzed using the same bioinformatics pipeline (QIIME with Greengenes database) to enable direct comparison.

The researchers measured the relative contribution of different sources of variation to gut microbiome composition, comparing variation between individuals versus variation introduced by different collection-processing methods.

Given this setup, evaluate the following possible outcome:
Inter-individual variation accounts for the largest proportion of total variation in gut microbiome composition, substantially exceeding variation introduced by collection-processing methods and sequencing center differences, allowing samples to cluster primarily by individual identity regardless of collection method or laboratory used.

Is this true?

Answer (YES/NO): YES